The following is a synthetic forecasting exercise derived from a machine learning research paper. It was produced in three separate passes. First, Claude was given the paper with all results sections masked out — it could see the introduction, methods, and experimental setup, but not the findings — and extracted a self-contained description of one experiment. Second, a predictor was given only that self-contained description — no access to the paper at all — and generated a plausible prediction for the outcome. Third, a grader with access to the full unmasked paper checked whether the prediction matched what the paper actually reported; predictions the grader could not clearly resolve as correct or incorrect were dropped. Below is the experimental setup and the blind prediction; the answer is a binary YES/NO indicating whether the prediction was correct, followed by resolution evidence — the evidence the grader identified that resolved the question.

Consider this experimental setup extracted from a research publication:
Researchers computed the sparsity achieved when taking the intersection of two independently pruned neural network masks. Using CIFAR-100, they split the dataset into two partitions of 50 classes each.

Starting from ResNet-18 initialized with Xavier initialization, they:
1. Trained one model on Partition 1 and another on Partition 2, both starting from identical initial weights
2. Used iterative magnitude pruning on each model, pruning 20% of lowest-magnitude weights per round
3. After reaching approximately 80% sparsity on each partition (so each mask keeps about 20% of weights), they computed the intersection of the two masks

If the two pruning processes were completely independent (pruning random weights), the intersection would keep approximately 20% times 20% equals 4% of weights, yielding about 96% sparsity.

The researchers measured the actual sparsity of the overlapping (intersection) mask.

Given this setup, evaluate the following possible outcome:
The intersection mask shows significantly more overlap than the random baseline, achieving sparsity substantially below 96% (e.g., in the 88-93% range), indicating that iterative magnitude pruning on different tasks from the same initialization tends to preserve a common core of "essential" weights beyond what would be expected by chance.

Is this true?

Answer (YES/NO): NO